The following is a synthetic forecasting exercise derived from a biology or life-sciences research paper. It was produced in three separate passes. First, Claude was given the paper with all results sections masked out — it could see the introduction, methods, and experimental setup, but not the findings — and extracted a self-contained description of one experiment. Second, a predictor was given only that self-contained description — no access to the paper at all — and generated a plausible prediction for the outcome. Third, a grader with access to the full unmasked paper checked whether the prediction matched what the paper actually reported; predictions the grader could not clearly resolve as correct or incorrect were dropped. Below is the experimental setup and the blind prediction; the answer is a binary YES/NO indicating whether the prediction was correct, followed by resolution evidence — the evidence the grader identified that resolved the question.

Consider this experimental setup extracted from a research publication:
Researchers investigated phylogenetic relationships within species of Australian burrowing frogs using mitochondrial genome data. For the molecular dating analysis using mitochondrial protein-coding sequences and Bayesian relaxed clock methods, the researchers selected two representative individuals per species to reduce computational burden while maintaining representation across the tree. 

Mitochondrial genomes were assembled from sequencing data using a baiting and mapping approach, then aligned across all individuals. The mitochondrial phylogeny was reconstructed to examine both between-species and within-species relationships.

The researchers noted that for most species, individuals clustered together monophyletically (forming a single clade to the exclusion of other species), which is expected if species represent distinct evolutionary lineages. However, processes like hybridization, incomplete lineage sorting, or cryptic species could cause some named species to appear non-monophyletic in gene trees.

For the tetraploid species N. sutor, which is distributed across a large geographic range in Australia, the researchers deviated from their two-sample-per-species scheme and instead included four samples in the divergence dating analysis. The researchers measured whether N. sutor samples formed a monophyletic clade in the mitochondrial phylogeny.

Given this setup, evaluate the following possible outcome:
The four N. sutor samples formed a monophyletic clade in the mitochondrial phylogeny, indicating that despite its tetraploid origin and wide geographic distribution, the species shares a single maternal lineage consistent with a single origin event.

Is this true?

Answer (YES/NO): NO